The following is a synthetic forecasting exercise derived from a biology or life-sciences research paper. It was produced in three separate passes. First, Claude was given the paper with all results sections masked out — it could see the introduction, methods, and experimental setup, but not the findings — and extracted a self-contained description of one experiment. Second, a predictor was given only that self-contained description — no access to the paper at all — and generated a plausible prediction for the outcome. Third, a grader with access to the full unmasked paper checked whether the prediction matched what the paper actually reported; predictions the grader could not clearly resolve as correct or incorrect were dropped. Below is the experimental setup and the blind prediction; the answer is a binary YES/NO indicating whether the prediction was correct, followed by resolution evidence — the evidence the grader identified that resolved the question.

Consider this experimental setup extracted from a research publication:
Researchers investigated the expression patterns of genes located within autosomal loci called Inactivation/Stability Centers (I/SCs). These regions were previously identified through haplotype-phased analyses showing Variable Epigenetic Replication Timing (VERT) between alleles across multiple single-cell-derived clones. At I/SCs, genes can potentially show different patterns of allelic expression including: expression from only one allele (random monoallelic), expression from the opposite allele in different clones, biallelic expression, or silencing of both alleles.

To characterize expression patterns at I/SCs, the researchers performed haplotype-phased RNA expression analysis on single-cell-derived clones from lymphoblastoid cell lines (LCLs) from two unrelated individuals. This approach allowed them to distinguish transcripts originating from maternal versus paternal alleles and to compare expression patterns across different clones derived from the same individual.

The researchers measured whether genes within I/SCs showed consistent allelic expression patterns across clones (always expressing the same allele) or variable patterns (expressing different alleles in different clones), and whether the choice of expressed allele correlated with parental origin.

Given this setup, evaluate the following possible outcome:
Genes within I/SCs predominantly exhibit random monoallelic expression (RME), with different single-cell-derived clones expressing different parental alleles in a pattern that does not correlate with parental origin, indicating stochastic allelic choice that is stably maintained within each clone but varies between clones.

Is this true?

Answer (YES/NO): NO